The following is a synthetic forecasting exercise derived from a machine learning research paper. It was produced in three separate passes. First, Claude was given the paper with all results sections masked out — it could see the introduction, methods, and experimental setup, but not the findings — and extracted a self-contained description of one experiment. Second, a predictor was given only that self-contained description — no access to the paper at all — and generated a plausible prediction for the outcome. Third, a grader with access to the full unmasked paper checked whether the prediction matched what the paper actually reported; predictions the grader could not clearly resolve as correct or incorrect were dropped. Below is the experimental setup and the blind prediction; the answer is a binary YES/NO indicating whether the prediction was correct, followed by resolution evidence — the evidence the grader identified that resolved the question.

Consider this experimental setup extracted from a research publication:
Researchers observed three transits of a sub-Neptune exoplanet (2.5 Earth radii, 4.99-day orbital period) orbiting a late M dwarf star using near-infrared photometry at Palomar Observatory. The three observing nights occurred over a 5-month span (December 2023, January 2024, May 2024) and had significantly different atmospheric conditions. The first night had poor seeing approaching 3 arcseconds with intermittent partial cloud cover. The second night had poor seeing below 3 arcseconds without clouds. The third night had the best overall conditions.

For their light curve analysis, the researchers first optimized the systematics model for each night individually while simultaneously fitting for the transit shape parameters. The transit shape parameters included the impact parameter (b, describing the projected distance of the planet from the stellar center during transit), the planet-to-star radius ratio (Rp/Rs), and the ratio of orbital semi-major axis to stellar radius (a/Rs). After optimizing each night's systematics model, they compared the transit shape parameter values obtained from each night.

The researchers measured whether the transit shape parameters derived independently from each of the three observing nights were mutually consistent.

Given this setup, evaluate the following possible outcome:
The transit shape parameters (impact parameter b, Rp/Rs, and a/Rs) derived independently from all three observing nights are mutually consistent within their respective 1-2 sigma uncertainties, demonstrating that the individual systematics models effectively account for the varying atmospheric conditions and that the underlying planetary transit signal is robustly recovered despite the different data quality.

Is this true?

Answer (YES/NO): YES